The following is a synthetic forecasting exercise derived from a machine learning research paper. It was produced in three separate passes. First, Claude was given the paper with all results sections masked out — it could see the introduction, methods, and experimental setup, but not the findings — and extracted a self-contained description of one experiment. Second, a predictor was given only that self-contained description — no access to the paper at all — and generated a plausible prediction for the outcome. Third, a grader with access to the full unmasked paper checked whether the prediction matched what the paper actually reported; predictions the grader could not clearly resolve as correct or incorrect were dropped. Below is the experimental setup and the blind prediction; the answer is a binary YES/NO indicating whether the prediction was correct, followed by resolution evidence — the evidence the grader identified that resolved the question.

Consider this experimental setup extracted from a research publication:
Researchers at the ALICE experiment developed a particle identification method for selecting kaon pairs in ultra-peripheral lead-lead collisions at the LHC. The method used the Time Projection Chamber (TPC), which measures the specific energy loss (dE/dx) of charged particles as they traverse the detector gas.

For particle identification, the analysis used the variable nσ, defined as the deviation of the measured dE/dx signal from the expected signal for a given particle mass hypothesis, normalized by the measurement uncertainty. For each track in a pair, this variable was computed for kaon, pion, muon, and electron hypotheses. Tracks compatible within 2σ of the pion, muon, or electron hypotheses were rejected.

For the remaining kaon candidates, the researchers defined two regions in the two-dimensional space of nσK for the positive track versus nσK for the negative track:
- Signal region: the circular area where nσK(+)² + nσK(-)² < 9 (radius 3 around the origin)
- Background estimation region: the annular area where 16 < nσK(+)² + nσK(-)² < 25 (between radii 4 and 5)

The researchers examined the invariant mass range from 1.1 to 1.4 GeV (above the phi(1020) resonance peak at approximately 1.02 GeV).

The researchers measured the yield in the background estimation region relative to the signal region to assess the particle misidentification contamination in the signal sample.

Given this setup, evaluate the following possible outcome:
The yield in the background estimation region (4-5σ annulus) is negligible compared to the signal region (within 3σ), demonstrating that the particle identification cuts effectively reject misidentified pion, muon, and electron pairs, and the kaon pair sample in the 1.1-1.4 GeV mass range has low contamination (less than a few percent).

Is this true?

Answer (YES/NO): YES